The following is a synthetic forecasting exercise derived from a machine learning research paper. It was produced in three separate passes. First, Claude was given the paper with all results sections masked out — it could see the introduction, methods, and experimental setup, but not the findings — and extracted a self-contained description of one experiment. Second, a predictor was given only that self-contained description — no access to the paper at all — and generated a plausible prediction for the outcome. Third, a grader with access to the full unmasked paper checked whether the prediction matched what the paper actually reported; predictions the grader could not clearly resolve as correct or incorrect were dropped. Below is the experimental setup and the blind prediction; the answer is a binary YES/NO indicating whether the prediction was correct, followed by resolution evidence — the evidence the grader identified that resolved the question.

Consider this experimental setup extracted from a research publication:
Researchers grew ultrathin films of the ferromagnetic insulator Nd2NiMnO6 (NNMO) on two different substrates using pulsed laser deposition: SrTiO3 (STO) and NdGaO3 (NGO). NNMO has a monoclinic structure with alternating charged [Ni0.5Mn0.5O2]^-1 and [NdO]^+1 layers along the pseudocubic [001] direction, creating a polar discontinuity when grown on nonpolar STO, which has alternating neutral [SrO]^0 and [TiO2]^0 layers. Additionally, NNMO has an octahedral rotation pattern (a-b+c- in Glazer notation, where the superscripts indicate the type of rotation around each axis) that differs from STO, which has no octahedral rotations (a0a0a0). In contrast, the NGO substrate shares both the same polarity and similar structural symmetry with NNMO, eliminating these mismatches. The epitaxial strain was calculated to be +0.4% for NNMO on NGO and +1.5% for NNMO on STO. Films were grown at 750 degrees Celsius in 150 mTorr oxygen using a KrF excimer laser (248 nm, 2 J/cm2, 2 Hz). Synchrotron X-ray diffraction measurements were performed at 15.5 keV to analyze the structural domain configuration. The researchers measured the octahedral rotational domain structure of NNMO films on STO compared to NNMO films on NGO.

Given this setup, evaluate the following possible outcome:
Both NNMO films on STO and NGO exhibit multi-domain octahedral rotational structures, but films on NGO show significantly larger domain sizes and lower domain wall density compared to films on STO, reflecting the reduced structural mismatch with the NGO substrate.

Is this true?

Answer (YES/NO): NO